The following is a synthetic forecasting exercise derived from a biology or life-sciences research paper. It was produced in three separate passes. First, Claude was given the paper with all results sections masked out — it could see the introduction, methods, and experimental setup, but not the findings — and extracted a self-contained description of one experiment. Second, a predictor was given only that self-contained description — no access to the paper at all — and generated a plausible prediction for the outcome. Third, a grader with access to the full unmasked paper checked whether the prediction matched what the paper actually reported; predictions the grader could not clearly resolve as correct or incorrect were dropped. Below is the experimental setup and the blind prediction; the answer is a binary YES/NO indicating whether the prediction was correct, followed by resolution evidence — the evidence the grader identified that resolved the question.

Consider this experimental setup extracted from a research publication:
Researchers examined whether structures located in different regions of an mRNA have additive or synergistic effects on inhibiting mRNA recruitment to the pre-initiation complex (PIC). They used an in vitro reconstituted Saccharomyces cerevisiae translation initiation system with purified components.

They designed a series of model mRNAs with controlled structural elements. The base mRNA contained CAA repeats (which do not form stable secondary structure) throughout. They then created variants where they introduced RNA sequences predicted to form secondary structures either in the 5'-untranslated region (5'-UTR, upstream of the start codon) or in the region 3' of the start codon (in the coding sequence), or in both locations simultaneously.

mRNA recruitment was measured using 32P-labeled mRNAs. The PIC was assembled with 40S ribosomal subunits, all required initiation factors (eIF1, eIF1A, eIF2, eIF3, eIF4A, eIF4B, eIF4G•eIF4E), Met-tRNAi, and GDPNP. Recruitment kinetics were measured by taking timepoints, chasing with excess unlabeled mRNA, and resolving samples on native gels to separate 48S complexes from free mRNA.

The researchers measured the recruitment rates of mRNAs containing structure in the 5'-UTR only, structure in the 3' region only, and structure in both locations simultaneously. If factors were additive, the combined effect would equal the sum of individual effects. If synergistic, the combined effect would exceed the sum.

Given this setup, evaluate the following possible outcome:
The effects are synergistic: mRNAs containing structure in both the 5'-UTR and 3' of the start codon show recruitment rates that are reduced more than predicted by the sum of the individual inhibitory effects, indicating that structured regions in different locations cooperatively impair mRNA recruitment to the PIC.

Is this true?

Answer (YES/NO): YES